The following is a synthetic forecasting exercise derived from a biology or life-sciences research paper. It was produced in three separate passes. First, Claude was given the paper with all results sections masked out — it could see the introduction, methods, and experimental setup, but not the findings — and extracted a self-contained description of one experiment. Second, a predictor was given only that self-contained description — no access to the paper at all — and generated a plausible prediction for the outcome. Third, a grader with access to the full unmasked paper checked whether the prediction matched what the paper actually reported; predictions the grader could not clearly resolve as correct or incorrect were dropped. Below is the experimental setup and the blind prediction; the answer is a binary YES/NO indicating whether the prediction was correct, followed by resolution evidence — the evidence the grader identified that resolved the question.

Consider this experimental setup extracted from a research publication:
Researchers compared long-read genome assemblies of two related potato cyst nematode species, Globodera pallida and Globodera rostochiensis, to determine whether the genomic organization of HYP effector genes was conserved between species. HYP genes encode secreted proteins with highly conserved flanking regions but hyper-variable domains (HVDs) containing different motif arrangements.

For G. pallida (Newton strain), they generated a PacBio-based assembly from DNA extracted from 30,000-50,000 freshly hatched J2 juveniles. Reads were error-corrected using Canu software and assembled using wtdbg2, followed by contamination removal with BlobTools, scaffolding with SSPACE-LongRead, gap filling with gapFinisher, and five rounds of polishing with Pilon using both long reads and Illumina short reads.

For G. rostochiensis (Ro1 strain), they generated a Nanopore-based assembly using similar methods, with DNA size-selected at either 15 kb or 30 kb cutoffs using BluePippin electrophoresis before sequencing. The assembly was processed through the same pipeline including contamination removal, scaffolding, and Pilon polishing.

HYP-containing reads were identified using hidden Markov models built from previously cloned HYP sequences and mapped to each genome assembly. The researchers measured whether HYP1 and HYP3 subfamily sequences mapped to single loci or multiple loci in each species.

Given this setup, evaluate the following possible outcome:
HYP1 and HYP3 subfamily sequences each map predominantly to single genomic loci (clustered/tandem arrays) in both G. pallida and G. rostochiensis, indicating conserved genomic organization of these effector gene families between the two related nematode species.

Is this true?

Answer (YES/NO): NO